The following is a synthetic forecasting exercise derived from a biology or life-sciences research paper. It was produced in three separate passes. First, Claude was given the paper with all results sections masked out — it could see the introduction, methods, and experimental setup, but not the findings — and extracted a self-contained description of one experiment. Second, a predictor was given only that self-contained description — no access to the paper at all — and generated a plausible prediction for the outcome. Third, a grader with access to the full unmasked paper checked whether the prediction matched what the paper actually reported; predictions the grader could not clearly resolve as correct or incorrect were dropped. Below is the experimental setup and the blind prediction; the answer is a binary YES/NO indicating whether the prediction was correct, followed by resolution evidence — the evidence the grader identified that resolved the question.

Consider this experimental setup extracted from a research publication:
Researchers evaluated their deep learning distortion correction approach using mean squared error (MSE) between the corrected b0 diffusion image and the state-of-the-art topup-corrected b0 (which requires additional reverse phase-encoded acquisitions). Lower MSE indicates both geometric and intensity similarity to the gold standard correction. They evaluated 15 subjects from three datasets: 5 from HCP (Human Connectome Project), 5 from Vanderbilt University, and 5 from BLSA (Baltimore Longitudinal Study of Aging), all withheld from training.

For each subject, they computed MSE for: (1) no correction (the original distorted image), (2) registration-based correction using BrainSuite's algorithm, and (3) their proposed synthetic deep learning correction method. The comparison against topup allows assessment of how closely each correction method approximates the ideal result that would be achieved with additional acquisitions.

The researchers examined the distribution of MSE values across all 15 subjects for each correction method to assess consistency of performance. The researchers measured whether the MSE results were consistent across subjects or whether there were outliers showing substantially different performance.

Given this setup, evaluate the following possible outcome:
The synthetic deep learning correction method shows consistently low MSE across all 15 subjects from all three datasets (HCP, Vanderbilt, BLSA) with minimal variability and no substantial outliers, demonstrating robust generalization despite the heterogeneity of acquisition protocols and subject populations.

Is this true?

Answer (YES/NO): NO